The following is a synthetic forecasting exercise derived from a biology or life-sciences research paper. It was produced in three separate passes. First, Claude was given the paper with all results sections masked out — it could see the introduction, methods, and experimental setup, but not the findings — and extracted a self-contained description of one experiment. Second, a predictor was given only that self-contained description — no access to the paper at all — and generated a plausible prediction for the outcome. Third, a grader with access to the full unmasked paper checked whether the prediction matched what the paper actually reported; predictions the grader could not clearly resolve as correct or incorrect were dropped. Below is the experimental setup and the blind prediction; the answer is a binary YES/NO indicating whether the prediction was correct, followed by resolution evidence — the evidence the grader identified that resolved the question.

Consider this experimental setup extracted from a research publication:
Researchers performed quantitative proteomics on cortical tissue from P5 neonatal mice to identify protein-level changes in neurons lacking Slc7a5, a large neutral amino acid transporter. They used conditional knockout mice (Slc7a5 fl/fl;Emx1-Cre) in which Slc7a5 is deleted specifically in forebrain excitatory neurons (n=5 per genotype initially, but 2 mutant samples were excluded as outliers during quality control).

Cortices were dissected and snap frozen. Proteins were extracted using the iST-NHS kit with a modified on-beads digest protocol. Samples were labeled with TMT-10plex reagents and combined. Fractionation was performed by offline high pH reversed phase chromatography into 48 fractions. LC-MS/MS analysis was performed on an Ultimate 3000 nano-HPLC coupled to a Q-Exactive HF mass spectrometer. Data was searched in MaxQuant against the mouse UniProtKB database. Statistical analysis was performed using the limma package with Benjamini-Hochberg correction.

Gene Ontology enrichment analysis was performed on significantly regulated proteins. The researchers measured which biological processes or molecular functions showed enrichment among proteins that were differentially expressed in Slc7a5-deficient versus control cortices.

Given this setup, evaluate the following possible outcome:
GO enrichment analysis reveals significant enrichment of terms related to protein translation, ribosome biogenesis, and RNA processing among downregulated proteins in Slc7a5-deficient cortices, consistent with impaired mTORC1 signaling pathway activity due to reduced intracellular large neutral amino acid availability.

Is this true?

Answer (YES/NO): NO